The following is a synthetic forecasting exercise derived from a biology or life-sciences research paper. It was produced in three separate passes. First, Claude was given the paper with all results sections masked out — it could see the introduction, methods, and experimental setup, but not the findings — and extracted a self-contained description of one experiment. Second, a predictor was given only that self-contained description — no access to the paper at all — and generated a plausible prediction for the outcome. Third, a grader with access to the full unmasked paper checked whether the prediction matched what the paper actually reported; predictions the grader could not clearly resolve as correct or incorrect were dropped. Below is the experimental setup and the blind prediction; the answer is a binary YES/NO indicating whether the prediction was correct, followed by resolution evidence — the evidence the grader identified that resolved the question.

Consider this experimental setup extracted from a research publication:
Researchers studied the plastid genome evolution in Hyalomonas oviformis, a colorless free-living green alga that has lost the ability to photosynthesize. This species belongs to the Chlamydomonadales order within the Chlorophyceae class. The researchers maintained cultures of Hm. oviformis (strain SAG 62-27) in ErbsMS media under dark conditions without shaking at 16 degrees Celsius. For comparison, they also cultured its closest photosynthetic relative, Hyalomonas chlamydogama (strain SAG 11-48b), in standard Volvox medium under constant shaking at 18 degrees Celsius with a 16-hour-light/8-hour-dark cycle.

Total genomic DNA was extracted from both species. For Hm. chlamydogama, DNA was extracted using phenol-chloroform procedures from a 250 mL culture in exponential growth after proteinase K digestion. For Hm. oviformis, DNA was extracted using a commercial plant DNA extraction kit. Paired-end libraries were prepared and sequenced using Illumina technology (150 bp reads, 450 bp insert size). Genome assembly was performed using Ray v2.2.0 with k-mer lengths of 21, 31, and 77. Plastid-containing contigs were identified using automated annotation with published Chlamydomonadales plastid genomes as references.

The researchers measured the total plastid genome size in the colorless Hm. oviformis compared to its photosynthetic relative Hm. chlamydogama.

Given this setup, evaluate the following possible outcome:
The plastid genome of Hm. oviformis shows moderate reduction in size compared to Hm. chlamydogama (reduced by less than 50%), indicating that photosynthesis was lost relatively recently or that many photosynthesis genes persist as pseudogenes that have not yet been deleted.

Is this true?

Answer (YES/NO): NO